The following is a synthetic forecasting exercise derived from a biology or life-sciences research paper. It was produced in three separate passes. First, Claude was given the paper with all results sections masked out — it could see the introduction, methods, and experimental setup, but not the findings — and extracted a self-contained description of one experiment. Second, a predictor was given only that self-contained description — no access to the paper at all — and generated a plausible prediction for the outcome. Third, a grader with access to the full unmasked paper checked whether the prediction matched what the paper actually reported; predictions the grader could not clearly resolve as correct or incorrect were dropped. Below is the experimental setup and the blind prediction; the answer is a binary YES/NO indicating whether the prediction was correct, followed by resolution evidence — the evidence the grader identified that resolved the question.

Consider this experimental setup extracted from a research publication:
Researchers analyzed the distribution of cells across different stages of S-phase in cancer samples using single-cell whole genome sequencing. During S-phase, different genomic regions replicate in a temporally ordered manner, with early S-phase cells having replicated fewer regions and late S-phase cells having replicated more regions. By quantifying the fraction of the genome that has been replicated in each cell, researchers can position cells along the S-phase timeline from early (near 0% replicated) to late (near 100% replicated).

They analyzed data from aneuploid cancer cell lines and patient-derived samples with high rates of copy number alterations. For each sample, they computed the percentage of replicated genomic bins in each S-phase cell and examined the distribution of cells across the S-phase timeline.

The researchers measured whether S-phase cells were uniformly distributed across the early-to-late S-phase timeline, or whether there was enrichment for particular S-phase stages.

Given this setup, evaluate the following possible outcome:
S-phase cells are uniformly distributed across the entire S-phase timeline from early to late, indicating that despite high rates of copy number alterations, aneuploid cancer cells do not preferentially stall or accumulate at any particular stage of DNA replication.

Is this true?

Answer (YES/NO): NO